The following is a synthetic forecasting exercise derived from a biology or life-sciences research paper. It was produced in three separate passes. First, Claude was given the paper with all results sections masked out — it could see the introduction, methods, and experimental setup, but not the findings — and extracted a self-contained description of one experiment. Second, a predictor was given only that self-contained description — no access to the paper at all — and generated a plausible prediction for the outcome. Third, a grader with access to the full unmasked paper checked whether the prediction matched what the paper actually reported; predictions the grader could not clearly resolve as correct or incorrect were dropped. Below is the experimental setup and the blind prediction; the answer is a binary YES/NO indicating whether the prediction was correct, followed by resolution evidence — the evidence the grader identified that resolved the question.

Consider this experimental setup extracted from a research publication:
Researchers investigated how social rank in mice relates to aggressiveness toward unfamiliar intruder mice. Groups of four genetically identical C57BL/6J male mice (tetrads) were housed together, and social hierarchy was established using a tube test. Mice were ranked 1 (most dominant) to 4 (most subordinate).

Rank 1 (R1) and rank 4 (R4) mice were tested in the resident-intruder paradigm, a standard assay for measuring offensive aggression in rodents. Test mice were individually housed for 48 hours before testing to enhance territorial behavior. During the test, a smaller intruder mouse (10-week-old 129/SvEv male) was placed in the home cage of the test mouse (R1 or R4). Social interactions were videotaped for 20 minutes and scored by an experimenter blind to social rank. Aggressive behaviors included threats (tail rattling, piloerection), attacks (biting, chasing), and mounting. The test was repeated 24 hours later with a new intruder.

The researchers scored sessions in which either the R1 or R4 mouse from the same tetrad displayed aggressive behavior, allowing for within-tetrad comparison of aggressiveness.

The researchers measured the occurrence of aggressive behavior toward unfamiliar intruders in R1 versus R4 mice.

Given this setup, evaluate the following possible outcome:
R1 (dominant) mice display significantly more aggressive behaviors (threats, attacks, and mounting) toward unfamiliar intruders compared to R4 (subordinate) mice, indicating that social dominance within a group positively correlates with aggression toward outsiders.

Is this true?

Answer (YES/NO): NO